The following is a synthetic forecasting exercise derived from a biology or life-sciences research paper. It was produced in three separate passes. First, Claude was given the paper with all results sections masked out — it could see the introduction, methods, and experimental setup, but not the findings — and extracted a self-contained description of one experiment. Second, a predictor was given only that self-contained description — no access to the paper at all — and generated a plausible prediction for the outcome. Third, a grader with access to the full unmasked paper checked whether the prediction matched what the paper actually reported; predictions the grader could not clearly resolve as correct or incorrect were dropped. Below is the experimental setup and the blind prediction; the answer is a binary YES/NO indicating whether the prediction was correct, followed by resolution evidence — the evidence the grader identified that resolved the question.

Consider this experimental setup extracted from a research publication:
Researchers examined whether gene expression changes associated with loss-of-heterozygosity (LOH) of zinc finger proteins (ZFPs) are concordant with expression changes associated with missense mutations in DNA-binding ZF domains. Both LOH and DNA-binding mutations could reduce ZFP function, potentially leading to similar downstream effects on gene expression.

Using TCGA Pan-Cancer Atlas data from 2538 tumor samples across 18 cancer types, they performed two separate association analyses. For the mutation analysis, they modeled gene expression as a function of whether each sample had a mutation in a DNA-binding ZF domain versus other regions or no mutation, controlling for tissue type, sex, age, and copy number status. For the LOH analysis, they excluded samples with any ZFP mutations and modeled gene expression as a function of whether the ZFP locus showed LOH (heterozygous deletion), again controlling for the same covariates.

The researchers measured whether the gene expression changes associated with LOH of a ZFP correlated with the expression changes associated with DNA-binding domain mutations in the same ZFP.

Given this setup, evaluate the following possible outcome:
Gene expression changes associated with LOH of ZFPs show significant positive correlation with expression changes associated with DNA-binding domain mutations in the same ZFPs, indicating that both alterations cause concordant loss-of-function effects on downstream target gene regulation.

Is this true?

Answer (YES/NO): YES